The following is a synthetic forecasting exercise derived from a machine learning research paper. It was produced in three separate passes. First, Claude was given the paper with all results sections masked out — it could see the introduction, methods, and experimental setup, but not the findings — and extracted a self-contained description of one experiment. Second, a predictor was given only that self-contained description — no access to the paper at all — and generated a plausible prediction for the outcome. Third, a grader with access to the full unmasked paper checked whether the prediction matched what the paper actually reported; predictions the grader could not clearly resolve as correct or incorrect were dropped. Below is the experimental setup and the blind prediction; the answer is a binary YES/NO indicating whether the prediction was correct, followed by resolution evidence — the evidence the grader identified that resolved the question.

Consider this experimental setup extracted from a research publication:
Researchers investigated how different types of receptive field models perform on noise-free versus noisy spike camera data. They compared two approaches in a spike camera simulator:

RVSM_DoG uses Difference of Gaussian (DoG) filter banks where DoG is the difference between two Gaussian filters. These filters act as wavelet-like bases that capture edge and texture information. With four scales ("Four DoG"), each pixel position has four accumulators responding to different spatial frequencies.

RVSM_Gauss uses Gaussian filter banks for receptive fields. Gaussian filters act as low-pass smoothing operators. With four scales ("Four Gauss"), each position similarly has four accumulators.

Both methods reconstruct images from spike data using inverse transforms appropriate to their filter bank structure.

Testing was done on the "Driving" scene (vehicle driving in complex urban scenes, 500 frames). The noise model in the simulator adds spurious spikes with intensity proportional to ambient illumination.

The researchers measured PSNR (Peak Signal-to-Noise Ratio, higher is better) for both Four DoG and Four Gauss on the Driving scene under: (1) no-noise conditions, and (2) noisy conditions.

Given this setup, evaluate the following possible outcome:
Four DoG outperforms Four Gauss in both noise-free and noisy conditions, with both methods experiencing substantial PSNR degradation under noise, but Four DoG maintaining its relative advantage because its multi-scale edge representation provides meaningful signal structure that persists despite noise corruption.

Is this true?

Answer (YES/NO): NO